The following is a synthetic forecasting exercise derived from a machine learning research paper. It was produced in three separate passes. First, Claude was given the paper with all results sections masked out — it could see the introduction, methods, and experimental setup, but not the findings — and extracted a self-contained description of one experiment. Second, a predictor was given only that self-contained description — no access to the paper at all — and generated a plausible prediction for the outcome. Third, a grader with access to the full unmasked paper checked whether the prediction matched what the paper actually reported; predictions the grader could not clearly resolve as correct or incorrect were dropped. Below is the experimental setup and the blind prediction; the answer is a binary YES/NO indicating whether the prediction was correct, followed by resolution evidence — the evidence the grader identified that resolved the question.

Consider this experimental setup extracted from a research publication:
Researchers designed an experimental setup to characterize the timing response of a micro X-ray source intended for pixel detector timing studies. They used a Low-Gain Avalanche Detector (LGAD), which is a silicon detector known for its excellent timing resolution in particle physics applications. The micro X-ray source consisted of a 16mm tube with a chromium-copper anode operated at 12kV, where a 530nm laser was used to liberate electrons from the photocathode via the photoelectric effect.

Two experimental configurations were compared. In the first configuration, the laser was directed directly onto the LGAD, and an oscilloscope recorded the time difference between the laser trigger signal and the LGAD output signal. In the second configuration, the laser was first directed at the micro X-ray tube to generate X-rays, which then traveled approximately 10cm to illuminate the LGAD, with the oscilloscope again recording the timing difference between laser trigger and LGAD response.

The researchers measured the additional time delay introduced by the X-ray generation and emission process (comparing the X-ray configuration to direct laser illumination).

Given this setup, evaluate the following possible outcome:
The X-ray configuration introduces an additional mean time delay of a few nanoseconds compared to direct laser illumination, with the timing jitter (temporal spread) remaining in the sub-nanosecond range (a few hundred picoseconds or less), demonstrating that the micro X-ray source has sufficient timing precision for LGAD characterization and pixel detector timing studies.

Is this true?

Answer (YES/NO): YES